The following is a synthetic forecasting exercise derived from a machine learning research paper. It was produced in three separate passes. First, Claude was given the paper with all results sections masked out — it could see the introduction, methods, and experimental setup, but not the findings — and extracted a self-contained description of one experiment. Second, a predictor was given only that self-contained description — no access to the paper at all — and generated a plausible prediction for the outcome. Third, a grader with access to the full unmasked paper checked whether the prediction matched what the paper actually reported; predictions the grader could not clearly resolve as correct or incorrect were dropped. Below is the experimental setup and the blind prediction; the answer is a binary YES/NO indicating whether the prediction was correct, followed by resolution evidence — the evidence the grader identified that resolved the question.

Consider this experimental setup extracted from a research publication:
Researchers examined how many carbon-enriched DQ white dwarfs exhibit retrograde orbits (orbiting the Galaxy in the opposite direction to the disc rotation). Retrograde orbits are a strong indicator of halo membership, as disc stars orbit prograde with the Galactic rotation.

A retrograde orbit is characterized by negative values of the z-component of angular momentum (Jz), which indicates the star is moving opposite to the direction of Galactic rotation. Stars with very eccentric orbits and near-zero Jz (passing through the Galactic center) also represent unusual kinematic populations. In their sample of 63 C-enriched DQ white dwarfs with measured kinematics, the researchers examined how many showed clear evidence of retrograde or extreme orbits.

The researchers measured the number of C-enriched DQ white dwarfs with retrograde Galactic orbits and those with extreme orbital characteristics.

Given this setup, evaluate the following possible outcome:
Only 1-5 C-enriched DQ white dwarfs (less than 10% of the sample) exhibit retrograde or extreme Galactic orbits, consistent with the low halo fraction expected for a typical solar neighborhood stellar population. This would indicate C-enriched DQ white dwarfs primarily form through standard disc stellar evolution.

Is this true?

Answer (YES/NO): NO